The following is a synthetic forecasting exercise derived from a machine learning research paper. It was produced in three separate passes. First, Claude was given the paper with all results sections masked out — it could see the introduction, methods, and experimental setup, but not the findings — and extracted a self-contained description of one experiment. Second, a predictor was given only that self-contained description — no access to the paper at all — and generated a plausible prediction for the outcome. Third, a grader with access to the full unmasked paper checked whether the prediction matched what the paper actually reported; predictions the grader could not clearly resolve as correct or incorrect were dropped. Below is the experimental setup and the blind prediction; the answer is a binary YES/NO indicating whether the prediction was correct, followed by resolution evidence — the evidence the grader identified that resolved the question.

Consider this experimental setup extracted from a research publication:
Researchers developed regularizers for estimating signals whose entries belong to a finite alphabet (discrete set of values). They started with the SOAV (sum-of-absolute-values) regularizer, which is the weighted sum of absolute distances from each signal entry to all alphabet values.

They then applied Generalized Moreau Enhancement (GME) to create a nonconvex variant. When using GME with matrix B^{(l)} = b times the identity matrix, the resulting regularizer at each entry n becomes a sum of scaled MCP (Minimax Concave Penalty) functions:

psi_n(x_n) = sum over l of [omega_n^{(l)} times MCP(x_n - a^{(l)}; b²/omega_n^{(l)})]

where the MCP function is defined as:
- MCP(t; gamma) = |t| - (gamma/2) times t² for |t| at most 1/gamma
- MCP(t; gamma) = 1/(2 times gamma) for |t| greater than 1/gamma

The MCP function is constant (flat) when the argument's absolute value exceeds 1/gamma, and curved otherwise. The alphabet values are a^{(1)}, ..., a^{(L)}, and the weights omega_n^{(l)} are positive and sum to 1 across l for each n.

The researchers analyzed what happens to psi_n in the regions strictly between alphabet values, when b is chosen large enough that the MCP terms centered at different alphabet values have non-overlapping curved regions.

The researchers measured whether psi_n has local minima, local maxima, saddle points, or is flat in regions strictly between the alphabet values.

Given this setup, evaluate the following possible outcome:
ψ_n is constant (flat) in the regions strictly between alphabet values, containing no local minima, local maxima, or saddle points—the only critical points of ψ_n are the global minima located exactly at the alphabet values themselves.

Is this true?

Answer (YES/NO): YES